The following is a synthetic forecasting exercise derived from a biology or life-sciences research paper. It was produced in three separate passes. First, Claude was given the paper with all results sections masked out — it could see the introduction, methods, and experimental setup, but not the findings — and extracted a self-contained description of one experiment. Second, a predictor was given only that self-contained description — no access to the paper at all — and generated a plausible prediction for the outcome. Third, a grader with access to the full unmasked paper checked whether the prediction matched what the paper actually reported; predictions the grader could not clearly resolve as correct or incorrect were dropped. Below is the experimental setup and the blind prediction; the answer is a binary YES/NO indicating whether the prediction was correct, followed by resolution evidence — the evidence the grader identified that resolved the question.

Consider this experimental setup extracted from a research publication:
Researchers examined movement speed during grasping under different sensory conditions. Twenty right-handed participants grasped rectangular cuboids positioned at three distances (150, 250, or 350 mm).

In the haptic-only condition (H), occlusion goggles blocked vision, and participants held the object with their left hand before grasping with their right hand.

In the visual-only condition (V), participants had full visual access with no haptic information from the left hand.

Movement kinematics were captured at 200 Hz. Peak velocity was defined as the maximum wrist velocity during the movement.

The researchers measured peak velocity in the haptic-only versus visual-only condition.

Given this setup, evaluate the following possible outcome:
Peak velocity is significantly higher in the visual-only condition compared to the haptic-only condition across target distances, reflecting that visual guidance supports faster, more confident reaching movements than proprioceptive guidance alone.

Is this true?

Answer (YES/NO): NO